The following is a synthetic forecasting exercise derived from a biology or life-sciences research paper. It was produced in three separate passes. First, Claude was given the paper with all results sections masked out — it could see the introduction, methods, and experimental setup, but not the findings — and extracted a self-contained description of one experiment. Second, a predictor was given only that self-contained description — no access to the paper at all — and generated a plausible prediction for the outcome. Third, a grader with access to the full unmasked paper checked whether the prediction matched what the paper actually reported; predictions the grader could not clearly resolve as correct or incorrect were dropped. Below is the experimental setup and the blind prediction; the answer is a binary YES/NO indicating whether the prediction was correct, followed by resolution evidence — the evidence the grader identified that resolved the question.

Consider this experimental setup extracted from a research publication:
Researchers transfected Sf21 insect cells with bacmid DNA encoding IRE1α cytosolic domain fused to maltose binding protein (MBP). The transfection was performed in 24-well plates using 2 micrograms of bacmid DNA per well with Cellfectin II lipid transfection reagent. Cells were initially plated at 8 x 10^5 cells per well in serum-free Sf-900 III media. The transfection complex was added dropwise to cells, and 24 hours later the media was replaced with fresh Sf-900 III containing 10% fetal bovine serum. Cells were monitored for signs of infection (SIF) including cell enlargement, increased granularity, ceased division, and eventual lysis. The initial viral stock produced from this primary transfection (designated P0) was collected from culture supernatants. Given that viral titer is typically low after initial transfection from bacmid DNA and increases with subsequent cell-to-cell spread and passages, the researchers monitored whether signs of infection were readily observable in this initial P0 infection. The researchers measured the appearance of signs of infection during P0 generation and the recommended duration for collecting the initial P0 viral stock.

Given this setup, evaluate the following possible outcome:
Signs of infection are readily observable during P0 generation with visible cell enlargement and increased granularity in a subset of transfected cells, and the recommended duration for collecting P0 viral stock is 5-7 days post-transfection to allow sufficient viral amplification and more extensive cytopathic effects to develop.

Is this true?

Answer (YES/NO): NO